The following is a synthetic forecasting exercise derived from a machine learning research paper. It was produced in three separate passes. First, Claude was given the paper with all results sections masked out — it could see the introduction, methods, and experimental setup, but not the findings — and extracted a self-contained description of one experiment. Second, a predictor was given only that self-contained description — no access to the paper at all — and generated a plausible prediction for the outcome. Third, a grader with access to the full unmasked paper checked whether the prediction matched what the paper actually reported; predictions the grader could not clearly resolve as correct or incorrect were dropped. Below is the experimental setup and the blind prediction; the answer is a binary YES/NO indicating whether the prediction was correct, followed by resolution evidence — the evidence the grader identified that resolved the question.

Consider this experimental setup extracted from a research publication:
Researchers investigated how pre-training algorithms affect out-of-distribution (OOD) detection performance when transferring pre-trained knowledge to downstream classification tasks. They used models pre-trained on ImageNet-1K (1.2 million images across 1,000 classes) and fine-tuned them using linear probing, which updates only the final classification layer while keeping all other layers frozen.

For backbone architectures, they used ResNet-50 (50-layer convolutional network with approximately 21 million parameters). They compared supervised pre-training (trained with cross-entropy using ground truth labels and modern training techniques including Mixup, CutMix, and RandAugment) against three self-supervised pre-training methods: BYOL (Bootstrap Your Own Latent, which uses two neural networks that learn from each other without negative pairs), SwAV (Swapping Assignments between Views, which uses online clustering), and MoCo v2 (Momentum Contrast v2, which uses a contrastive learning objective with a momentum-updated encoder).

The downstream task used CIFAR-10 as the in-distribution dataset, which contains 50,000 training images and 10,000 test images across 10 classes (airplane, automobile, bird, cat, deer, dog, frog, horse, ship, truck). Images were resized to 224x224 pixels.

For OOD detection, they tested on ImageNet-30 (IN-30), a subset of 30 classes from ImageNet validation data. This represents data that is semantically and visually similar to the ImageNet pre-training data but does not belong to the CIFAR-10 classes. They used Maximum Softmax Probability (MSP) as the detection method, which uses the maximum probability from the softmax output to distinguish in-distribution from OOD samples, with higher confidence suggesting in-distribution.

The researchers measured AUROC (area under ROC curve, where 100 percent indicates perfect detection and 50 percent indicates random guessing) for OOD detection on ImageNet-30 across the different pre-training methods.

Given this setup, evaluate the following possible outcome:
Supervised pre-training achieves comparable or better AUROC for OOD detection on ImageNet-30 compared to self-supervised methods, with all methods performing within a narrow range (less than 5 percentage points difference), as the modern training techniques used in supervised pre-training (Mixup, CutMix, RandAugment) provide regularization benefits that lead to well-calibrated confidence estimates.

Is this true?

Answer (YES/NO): NO